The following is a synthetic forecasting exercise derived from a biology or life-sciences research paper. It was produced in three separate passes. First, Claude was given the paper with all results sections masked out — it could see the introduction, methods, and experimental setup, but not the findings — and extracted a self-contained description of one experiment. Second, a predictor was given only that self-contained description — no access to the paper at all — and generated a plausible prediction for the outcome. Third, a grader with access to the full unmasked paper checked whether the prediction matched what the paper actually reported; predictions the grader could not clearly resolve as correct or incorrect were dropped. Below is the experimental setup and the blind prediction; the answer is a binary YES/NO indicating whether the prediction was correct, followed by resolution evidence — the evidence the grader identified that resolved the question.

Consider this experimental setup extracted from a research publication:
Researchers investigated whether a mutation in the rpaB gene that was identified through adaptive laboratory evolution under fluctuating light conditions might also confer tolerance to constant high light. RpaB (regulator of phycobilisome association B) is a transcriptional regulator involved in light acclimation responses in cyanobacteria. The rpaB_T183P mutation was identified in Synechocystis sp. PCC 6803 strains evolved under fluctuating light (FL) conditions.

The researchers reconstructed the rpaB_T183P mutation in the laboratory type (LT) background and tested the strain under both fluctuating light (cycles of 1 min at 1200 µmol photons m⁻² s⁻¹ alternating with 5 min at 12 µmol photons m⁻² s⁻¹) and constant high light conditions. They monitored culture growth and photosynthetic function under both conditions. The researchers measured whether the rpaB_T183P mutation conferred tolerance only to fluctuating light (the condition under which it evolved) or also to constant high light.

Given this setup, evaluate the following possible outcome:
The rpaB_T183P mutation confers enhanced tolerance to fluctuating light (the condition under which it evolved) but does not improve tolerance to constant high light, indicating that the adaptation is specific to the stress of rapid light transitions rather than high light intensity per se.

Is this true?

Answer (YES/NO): NO